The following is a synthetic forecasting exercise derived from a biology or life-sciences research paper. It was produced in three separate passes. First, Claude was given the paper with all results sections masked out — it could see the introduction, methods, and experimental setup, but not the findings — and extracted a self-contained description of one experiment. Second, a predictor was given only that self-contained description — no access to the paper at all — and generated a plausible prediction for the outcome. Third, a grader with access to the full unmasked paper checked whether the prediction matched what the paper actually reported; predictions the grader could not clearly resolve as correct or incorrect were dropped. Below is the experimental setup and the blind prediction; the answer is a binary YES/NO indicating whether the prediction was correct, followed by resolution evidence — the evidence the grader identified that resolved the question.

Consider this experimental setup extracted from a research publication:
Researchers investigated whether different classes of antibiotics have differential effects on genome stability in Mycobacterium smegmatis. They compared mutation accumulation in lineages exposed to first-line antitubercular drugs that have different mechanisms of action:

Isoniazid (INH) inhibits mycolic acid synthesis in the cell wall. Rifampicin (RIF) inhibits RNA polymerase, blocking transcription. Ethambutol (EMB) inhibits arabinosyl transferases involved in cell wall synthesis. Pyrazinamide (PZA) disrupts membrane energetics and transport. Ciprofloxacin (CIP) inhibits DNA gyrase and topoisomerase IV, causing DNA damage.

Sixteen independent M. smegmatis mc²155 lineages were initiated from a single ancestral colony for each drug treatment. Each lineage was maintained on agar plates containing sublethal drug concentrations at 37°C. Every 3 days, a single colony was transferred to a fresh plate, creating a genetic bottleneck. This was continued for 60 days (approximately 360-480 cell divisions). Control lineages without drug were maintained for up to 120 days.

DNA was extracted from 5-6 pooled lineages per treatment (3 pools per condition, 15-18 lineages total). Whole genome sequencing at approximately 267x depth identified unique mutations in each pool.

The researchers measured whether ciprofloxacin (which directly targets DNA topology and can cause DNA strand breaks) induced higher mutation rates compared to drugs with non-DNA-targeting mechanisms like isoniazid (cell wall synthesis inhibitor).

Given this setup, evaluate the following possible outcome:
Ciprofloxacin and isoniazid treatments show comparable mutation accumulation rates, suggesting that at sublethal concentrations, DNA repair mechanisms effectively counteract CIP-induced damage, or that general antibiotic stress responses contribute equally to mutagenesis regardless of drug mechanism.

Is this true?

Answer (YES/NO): YES